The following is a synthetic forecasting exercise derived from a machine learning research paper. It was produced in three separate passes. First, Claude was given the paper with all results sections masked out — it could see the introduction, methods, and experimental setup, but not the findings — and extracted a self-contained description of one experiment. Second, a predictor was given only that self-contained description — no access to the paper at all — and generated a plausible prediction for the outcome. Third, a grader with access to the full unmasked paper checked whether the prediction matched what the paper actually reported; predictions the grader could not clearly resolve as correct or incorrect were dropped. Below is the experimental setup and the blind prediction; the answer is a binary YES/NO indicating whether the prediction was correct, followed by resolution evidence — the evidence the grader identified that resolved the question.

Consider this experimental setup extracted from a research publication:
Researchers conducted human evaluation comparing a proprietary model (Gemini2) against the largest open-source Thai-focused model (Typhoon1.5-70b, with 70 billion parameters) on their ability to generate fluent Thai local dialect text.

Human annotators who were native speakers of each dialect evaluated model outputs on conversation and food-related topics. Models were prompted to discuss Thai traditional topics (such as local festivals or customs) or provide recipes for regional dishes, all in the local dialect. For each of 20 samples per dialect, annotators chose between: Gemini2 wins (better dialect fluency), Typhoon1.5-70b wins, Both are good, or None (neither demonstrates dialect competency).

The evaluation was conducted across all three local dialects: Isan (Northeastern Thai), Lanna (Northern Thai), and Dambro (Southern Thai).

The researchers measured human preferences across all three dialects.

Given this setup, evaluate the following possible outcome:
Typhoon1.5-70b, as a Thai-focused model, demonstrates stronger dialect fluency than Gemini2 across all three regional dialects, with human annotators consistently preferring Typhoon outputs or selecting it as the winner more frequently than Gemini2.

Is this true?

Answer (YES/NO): NO